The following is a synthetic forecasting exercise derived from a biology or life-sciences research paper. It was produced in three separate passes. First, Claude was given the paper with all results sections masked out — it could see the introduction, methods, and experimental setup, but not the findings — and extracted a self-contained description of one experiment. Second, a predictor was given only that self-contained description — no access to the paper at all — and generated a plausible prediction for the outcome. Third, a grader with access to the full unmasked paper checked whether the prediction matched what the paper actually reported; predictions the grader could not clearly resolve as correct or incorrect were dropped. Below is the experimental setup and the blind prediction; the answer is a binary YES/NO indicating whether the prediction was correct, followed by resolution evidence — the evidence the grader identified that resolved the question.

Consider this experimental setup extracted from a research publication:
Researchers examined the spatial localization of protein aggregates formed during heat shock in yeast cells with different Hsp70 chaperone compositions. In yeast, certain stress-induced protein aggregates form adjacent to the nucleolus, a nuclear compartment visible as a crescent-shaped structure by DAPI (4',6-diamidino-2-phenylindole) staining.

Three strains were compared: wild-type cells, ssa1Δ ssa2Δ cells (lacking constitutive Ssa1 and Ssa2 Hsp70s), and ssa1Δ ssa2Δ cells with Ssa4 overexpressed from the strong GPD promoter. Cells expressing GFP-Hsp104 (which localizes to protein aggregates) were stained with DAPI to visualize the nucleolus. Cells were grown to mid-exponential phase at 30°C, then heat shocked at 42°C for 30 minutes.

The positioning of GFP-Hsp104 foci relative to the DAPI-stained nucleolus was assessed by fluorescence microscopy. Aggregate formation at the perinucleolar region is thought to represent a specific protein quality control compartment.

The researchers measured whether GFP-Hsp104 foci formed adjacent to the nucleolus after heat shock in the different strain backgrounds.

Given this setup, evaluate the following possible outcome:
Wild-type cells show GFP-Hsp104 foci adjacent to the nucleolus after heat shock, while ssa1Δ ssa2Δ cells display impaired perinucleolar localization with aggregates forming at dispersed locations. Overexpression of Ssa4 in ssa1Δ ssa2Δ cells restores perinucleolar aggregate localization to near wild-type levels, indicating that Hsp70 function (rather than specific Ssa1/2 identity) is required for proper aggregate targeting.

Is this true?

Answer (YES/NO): NO